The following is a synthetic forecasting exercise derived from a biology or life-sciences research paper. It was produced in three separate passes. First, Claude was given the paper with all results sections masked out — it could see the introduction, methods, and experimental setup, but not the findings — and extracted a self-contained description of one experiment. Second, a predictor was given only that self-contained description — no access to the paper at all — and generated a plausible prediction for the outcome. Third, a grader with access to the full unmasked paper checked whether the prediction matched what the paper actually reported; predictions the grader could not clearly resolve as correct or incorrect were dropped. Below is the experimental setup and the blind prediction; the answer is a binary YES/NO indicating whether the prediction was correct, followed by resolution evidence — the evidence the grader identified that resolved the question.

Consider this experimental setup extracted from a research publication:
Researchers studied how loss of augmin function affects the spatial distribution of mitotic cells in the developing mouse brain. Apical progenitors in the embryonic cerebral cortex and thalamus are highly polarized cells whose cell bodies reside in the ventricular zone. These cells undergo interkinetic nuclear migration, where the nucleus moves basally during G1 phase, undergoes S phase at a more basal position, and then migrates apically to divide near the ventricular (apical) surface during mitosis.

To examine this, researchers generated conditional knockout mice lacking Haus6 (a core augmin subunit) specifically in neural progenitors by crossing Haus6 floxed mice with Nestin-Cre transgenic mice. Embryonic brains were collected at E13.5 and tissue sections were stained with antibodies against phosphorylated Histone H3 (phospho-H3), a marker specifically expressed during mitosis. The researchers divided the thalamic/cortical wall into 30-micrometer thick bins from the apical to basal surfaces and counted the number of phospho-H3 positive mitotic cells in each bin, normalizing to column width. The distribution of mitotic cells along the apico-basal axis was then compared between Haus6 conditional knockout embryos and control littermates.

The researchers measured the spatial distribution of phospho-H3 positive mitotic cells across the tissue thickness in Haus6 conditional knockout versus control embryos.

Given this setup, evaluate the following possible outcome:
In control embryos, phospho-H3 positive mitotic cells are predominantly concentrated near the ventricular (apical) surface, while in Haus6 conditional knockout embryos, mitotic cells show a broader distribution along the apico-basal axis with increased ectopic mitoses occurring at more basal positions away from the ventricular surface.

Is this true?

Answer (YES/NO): NO